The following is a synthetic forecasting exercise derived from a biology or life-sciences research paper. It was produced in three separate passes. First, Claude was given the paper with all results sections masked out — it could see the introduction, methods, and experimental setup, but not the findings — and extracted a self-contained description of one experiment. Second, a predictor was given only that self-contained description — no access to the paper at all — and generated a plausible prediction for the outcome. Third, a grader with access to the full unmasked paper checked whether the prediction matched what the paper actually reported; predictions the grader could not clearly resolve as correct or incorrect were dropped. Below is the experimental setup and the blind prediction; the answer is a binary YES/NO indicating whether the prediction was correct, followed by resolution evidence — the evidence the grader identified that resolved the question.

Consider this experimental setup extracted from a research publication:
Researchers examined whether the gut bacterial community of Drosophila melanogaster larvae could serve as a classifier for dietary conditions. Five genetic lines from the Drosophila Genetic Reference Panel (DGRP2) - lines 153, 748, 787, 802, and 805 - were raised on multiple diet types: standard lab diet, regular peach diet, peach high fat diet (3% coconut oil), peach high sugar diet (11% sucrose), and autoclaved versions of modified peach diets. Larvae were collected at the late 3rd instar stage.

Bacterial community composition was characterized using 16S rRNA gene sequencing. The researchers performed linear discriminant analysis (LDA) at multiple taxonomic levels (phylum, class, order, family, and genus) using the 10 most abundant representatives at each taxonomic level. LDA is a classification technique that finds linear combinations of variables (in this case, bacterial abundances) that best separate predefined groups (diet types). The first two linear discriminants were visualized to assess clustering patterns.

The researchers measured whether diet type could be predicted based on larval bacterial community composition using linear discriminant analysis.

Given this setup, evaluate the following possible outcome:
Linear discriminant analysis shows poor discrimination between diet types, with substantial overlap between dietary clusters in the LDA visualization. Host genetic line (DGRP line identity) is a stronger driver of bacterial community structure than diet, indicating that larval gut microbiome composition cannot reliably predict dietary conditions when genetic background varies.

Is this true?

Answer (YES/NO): NO